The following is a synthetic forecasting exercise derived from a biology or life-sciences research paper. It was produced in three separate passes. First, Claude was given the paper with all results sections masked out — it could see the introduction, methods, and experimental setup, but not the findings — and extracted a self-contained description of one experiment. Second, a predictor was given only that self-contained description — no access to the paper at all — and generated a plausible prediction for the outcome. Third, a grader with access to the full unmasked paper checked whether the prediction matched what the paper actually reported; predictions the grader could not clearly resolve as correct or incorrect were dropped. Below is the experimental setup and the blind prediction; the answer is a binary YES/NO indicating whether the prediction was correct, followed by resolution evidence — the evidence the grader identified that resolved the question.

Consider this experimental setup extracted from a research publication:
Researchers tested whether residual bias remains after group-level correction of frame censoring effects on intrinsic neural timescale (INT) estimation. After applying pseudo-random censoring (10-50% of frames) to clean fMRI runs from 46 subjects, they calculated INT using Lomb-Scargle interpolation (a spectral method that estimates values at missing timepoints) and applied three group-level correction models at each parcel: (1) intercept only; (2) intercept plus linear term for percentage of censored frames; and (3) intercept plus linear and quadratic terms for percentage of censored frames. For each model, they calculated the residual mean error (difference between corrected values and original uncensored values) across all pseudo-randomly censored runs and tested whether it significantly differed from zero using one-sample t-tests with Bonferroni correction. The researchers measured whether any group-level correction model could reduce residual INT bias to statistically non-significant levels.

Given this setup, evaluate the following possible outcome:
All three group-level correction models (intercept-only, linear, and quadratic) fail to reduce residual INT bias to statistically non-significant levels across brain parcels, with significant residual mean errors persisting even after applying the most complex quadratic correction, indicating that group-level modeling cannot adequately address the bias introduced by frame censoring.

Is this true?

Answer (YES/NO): NO